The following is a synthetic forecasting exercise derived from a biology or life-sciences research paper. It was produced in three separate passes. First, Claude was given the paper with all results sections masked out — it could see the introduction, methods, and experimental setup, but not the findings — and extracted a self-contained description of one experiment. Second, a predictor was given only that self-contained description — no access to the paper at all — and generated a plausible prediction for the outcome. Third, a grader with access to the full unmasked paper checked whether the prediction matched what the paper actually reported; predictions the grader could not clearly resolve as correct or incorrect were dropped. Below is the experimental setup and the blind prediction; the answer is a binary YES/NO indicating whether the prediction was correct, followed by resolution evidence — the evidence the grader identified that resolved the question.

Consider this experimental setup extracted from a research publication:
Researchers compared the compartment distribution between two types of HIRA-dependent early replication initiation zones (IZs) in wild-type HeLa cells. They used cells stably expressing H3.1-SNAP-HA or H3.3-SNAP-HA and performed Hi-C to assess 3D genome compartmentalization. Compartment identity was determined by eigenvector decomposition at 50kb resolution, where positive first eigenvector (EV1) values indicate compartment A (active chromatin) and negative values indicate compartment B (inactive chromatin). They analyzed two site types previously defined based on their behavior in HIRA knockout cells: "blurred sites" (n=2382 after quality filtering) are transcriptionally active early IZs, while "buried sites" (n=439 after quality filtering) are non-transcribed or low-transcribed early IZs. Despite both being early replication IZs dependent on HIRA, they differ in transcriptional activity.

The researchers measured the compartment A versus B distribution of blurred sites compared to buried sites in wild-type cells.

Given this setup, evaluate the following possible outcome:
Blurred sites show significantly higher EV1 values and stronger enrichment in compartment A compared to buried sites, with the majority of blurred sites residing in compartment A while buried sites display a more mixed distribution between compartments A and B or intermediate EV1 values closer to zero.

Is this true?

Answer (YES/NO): NO